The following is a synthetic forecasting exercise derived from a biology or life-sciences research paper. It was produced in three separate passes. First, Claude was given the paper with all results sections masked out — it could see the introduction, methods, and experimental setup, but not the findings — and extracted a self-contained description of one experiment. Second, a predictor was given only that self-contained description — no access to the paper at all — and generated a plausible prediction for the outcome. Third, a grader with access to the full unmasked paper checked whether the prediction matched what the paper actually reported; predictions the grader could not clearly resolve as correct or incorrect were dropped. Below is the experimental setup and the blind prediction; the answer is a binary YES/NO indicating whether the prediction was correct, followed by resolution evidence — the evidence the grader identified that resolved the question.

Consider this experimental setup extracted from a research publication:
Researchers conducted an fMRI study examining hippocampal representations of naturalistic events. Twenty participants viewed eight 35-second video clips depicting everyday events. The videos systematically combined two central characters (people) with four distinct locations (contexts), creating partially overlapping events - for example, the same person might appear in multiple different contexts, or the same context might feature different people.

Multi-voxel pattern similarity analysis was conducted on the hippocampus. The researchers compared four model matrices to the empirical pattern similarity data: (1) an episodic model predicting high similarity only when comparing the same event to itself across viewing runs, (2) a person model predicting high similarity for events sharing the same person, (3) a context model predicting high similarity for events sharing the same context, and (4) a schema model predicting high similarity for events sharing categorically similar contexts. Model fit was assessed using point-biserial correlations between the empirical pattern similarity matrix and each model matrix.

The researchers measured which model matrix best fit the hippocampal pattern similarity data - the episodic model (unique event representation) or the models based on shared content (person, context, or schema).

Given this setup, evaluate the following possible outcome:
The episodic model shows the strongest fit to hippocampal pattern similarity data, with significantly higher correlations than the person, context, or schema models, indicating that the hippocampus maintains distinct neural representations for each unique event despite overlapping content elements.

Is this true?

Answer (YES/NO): NO